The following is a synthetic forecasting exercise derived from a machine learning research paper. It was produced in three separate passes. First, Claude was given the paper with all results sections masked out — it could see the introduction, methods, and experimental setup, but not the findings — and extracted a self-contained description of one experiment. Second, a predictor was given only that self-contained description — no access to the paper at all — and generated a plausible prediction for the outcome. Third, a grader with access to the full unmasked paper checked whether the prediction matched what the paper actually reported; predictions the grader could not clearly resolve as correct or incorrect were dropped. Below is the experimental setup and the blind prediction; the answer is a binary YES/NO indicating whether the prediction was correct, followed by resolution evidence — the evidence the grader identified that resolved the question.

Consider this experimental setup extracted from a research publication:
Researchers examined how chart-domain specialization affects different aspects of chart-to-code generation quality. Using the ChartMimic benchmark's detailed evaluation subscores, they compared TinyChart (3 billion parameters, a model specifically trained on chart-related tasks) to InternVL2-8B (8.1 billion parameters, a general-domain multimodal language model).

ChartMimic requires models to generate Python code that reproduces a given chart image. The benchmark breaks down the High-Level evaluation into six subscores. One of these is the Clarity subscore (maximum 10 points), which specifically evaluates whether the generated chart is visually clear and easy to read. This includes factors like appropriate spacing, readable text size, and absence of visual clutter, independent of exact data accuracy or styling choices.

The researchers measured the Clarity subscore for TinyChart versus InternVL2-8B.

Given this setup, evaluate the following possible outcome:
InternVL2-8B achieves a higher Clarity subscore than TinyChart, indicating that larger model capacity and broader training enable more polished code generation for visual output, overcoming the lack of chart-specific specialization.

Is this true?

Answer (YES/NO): YES